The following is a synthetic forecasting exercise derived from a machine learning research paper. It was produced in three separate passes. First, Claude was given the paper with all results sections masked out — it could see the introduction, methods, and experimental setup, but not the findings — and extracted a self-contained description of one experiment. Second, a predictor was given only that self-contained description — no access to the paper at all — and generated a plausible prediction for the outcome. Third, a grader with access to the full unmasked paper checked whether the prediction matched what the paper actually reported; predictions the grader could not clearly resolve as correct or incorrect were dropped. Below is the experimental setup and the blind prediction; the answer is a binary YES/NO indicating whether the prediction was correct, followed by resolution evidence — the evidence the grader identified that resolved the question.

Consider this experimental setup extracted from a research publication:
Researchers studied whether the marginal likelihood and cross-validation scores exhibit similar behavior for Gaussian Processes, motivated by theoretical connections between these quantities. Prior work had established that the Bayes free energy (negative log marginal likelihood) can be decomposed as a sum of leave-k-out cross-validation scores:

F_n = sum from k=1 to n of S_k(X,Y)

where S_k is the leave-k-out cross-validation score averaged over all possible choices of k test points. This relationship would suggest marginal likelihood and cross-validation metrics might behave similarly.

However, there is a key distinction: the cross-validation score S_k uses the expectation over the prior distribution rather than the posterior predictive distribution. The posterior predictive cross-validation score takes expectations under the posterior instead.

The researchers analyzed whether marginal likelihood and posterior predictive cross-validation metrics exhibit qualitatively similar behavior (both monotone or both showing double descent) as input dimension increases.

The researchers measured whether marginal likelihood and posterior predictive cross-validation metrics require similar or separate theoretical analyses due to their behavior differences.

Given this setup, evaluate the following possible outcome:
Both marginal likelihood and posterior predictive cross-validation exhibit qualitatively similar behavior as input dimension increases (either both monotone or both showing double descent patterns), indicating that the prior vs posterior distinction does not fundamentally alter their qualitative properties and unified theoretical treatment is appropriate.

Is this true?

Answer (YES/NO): NO